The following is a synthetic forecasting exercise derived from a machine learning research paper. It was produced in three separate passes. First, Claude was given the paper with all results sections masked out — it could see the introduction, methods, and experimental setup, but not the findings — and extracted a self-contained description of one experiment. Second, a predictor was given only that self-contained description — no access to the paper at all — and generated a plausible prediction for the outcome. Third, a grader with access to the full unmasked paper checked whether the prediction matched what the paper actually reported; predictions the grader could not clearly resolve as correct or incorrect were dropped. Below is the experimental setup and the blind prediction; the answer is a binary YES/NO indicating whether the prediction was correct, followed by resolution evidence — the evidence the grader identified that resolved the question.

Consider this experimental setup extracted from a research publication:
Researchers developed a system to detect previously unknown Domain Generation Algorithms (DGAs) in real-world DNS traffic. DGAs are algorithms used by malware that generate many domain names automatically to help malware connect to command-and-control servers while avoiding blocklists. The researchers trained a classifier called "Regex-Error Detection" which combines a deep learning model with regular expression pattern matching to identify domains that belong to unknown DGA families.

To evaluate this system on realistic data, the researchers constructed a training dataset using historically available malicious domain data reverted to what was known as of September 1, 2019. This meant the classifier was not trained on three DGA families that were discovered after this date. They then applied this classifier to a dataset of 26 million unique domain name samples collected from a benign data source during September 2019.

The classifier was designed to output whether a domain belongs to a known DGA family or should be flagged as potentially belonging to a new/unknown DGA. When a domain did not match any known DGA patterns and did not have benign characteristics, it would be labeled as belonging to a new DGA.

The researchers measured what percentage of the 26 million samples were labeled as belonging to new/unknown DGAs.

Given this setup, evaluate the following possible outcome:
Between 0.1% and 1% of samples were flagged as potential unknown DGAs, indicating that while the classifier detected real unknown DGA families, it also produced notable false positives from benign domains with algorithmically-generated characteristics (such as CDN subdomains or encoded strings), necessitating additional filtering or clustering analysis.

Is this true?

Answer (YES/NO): YES